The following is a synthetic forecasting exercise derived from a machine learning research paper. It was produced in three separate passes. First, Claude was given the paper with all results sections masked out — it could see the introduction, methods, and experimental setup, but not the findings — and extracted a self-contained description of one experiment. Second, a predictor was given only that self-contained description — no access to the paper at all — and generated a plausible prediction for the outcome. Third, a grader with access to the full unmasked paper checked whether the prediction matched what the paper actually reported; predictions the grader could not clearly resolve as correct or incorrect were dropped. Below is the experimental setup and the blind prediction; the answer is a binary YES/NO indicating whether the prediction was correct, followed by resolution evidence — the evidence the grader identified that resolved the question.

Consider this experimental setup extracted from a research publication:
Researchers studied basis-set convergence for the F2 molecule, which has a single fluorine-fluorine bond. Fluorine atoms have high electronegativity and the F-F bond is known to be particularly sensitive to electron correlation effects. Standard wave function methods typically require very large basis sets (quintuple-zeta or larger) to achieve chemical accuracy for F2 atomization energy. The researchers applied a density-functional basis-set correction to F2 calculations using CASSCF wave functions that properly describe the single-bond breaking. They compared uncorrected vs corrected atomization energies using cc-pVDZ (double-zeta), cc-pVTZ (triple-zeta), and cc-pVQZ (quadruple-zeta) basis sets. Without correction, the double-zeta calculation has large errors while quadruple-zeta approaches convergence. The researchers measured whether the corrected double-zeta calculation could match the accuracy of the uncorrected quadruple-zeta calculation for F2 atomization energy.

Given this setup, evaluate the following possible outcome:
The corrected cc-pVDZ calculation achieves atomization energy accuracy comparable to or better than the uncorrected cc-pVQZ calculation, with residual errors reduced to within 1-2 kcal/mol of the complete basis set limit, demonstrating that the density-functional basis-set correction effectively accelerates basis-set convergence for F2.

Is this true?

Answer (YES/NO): NO